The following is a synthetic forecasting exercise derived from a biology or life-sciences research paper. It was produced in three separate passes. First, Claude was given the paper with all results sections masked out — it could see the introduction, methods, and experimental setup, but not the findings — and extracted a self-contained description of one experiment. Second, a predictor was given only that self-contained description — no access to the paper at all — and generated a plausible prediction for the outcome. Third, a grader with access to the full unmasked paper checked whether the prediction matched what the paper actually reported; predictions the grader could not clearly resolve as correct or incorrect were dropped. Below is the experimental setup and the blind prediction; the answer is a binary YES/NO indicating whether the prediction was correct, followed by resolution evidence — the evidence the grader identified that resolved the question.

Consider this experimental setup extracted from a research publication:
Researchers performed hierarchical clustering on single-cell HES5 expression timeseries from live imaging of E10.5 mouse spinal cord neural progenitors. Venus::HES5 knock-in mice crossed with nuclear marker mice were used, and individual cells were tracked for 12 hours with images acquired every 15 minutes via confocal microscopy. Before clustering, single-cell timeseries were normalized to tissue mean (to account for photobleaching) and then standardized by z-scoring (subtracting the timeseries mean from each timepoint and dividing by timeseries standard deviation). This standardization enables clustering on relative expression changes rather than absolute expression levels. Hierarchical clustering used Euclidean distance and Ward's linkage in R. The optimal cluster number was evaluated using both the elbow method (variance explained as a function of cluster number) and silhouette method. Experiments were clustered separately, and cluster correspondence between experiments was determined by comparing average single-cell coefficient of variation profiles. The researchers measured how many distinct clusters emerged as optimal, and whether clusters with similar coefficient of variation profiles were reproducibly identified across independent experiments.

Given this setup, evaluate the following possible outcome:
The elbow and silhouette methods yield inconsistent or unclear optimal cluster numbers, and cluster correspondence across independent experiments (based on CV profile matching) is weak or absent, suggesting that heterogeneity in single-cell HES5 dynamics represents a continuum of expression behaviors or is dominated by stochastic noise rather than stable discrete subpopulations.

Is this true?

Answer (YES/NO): NO